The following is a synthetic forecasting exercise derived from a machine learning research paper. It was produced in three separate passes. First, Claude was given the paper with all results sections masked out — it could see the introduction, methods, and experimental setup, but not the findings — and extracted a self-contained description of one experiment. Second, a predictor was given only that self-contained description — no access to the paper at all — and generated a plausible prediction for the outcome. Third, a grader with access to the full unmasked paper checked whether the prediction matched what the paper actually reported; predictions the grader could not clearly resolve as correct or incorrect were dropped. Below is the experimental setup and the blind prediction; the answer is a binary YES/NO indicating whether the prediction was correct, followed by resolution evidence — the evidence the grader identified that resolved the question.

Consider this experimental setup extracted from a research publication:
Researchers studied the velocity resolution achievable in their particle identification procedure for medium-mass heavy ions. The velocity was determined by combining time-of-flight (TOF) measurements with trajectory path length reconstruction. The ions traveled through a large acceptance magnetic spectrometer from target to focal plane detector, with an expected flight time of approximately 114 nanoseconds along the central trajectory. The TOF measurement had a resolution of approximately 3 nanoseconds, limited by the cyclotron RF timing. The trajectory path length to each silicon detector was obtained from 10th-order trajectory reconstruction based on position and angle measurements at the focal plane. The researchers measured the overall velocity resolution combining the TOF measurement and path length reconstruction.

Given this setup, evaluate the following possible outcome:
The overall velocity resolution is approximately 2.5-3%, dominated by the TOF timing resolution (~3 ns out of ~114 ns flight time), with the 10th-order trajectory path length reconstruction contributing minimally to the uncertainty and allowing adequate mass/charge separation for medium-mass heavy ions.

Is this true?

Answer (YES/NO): YES